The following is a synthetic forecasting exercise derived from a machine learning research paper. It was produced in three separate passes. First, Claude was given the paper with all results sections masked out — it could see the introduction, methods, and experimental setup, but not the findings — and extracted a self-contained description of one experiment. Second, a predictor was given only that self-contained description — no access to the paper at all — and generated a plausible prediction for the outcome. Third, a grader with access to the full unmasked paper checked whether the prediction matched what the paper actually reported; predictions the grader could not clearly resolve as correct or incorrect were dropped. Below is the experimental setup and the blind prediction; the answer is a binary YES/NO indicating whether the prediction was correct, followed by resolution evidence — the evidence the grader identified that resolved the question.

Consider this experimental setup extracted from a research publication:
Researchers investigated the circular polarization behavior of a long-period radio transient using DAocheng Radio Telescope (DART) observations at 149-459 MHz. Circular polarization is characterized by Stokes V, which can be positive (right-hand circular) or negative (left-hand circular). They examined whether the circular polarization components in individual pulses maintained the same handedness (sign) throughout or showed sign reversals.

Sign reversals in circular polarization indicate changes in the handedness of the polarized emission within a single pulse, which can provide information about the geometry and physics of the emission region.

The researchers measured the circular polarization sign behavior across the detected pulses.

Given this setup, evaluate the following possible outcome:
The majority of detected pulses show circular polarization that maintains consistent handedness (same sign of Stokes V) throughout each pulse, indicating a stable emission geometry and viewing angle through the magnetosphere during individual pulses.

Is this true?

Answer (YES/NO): NO